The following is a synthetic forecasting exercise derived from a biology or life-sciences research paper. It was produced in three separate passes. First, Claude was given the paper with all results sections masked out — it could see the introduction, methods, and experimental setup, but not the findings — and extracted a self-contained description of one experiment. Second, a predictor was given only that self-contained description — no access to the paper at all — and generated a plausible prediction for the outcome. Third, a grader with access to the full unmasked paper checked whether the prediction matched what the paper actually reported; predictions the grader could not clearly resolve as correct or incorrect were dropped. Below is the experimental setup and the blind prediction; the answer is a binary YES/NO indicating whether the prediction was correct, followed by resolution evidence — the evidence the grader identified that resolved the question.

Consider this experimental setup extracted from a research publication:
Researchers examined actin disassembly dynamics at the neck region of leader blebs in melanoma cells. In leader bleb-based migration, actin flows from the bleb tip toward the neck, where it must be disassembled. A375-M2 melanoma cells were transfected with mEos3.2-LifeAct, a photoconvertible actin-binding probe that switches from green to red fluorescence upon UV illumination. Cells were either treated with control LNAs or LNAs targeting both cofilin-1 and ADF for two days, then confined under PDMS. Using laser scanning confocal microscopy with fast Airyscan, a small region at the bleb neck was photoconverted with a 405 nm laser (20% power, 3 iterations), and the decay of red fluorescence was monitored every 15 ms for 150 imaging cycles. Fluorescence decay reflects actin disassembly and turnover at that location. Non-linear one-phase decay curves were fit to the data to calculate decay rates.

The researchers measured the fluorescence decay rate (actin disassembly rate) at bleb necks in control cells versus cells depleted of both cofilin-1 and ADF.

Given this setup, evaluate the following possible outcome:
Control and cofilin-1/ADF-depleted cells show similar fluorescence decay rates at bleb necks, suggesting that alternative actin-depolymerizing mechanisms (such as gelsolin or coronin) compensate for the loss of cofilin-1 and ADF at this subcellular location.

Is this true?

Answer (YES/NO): NO